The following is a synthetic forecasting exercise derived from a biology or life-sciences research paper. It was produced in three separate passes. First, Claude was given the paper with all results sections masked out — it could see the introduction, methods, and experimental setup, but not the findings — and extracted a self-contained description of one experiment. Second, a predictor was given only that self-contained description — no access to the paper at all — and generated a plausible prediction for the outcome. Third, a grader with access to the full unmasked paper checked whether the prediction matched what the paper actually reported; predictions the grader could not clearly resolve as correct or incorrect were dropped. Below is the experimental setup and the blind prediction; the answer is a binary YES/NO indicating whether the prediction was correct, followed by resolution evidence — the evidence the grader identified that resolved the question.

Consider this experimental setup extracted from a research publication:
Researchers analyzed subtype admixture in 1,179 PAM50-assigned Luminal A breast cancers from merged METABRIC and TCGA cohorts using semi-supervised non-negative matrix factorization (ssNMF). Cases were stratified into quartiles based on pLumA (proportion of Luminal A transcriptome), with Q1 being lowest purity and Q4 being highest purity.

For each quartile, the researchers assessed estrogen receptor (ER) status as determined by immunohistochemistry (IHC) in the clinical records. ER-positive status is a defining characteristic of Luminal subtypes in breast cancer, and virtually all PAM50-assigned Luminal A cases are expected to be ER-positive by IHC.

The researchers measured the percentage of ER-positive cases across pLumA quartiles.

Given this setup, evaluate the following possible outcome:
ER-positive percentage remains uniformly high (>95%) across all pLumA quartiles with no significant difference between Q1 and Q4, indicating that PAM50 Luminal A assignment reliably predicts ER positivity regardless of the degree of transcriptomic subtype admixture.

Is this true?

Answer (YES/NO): YES